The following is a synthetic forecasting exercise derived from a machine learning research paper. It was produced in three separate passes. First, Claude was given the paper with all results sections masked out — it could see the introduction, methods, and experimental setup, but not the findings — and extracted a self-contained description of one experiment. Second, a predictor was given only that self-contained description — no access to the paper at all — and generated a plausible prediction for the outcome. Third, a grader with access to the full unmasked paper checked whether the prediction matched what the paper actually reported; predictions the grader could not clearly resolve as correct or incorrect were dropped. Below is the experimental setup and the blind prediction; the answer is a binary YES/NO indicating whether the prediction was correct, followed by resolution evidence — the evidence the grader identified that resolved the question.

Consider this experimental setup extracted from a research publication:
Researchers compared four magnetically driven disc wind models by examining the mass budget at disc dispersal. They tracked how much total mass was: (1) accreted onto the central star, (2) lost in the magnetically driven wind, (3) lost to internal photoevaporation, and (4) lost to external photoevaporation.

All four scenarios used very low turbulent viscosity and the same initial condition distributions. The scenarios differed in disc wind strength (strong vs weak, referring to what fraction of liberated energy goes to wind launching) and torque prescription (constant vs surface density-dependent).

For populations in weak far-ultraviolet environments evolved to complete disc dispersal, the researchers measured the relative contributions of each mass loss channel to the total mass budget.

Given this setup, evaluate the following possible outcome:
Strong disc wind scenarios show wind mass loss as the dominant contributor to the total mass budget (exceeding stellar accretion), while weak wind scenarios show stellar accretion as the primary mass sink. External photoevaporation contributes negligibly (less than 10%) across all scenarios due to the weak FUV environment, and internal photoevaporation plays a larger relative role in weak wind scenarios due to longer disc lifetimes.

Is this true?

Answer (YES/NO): NO